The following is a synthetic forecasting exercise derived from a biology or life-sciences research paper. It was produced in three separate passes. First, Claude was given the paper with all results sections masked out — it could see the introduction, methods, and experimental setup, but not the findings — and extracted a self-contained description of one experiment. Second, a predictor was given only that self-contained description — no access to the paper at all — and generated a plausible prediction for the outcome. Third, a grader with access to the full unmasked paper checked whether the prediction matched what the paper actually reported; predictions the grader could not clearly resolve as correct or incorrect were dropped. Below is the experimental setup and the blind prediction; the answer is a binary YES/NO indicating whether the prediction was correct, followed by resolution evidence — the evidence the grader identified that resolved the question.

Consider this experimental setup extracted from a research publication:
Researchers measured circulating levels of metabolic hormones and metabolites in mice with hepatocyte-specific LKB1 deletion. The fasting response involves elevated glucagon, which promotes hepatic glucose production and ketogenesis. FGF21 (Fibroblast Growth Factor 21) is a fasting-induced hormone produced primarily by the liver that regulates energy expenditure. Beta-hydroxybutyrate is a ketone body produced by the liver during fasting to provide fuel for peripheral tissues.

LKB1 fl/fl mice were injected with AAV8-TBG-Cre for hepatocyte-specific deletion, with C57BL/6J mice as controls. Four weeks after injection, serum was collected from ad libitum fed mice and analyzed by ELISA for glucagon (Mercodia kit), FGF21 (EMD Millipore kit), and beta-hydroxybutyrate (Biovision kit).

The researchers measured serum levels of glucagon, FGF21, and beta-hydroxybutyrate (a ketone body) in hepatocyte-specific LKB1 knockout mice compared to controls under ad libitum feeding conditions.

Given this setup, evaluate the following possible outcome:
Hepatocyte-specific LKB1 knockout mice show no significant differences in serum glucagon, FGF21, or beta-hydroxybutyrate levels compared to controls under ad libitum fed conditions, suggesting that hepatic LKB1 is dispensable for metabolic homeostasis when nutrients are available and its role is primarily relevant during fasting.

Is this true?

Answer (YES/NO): NO